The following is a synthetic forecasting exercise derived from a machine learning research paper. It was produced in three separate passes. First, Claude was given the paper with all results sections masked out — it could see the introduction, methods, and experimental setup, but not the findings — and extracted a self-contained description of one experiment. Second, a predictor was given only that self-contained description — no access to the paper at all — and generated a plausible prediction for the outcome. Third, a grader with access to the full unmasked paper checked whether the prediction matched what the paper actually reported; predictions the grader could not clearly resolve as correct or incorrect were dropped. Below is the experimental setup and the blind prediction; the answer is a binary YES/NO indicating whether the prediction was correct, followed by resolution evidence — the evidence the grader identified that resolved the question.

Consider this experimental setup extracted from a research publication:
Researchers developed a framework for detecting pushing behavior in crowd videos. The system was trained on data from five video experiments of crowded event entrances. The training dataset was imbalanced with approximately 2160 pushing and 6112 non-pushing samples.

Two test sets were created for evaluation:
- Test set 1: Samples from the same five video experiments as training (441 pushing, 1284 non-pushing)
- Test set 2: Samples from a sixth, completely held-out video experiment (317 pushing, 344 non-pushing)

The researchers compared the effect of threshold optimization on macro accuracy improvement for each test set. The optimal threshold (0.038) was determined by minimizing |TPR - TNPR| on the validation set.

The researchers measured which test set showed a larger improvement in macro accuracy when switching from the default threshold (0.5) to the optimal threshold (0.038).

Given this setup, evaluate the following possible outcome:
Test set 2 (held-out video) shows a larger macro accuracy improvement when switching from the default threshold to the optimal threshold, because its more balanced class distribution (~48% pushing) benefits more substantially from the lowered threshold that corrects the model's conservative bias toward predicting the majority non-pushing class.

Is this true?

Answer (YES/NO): NO